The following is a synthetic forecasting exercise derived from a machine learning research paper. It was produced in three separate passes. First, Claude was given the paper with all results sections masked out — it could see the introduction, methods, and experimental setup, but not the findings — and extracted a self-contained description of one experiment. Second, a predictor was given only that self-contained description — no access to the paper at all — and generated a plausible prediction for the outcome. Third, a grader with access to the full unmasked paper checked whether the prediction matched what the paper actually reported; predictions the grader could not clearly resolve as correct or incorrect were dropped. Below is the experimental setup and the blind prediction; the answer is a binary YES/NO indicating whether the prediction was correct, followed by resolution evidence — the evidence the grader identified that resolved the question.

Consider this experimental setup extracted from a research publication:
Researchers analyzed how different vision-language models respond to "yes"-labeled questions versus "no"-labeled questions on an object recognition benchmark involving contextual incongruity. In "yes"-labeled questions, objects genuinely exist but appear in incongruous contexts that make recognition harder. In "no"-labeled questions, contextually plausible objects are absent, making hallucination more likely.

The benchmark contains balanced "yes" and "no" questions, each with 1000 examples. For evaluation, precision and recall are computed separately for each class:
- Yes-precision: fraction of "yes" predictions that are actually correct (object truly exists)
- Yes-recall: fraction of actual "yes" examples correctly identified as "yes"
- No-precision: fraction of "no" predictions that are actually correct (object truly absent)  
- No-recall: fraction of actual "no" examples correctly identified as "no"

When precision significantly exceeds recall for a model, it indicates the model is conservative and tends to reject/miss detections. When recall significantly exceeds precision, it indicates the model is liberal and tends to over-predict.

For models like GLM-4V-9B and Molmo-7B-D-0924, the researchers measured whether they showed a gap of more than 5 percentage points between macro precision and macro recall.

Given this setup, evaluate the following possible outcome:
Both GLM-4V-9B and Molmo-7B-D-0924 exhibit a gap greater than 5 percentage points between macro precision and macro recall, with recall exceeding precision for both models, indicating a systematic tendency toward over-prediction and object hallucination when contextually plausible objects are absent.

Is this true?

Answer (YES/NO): NO